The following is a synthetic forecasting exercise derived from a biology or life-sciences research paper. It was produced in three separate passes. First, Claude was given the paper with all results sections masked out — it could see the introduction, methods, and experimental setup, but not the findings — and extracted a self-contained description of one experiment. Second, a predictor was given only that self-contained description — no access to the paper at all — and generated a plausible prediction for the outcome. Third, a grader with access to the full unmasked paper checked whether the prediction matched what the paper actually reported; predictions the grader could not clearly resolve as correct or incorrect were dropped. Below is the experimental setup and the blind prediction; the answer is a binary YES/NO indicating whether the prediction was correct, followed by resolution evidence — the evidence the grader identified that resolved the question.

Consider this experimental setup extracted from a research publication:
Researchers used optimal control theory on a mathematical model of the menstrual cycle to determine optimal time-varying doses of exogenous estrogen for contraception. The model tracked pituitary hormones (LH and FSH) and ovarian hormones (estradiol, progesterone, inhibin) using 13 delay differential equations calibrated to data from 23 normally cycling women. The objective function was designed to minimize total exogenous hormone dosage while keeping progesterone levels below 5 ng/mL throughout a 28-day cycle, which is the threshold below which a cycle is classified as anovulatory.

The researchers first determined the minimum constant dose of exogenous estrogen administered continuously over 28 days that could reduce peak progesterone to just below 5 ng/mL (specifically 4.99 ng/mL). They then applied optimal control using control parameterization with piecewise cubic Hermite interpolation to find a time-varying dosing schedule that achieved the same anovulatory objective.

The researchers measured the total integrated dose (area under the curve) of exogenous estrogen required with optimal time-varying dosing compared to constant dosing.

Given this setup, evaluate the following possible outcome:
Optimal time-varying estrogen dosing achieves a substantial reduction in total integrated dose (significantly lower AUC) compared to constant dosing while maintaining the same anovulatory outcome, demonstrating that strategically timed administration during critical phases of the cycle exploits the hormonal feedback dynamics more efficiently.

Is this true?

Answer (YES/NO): YES